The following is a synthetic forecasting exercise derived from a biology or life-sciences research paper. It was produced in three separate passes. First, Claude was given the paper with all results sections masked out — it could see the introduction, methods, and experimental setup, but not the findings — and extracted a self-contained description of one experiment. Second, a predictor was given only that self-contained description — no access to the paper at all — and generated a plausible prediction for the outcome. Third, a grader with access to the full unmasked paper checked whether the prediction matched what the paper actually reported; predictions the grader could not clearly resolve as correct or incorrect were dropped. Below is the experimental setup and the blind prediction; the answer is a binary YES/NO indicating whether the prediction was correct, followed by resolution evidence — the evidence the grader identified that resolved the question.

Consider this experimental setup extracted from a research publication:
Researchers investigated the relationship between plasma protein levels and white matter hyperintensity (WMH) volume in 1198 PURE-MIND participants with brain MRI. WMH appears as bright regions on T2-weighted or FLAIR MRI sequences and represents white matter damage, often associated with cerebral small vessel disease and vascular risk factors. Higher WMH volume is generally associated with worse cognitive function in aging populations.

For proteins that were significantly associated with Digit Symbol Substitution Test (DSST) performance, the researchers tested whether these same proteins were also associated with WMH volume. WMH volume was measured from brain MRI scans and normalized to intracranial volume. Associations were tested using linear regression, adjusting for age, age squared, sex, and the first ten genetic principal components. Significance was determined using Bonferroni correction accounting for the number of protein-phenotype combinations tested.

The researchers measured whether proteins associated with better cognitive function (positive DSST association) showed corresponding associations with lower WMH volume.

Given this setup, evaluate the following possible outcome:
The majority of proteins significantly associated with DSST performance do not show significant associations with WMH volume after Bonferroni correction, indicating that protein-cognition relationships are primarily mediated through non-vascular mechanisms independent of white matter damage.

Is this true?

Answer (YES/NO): NO